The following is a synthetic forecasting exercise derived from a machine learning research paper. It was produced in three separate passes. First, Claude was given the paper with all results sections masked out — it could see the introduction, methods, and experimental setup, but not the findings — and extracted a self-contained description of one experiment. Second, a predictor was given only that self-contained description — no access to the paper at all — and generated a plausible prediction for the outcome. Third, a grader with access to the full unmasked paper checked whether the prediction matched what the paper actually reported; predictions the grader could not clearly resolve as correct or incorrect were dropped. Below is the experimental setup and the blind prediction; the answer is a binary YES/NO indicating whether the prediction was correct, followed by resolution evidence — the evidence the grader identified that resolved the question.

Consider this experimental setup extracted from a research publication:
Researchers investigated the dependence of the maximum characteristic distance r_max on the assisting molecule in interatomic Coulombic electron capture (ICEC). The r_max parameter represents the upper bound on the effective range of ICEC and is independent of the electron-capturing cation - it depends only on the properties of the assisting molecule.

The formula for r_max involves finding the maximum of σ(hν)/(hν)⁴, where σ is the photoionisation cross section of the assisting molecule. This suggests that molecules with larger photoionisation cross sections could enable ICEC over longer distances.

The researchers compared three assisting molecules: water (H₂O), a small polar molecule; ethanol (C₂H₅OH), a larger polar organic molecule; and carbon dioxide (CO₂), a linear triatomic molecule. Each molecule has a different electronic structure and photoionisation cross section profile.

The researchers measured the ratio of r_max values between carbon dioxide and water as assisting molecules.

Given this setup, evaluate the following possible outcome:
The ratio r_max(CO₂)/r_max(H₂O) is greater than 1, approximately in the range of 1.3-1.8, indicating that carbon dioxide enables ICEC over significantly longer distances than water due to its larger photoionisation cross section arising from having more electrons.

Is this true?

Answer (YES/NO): YES